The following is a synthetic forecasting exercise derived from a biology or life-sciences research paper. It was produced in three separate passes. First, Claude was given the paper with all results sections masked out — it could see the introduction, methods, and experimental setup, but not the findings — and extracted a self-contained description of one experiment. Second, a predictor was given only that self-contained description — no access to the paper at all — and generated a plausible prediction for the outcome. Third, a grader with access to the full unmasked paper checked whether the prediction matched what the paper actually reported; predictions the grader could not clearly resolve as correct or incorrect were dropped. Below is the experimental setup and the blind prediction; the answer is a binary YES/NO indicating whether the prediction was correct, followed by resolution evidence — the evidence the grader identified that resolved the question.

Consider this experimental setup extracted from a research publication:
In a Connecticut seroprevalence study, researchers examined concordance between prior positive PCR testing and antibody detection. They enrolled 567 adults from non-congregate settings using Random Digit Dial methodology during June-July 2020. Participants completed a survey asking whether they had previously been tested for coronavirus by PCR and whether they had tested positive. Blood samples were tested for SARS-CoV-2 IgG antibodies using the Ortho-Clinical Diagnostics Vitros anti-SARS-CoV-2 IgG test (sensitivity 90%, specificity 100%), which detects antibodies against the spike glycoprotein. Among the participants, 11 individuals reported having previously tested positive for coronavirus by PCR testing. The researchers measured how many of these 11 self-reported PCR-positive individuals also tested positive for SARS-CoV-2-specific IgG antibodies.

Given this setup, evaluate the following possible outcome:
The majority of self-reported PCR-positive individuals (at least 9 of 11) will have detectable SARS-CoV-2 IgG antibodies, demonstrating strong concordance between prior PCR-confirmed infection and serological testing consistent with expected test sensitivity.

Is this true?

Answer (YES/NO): YES